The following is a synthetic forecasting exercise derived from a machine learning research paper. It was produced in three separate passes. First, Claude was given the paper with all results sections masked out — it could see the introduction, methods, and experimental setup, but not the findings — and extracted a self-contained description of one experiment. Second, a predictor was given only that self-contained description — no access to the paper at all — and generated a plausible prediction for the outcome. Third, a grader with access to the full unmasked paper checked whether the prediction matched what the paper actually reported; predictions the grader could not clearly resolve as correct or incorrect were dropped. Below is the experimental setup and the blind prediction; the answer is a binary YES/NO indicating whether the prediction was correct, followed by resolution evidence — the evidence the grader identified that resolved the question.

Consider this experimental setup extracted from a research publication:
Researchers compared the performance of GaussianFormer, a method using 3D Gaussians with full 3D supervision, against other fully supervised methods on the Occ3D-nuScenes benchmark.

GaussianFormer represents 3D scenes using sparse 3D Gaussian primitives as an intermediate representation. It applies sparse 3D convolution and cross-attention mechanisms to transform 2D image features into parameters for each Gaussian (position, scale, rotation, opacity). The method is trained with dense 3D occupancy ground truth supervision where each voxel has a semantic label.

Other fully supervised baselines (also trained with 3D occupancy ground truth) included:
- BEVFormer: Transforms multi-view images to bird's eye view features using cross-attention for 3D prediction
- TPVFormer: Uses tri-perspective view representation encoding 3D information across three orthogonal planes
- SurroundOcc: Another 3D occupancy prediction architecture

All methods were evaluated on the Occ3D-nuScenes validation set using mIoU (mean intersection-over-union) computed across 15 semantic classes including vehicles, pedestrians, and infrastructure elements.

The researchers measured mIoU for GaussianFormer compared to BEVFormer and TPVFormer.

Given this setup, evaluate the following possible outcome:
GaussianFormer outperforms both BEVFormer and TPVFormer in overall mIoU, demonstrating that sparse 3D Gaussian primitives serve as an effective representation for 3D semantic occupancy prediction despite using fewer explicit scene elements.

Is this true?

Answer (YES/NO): NO